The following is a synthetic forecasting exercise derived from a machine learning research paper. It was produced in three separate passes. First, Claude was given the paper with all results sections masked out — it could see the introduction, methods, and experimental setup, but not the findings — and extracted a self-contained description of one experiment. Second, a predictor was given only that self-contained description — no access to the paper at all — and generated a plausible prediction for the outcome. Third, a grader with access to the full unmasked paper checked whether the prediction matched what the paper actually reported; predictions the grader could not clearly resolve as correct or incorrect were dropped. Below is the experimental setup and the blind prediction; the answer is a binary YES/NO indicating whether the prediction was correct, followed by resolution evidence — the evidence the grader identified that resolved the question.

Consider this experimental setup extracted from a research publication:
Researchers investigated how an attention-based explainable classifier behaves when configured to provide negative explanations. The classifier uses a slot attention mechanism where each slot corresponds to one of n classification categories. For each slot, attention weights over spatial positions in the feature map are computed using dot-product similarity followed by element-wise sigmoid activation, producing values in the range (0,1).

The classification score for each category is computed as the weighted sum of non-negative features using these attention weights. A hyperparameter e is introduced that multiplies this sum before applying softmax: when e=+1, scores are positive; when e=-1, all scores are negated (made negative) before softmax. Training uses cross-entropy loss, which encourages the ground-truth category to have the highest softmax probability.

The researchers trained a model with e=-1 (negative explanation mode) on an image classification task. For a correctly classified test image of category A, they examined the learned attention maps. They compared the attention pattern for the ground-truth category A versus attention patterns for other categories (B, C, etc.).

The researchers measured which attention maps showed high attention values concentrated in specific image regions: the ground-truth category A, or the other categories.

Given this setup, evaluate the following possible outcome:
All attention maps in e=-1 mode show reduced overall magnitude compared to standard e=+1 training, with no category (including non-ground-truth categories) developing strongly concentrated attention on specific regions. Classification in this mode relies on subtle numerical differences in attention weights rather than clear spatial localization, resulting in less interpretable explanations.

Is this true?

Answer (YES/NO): NO